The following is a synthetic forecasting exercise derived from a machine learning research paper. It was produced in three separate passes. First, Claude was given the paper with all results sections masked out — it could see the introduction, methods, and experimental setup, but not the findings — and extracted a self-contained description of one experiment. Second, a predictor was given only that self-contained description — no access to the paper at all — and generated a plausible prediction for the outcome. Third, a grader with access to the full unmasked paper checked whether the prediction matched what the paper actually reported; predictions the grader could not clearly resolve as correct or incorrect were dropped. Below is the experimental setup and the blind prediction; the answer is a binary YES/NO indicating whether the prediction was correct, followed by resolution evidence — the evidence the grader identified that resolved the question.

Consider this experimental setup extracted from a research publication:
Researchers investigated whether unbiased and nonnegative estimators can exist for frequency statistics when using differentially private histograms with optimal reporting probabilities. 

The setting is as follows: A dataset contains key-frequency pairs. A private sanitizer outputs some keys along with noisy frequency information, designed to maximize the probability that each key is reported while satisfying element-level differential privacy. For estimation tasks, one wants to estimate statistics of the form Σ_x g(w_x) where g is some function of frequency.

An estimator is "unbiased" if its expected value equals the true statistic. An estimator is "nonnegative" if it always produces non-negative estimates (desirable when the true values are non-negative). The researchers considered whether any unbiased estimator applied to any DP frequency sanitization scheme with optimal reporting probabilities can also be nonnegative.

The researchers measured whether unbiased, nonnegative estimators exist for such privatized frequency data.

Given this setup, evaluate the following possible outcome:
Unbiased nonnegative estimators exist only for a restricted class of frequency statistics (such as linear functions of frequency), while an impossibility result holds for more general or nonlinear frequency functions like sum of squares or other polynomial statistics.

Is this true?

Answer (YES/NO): NO